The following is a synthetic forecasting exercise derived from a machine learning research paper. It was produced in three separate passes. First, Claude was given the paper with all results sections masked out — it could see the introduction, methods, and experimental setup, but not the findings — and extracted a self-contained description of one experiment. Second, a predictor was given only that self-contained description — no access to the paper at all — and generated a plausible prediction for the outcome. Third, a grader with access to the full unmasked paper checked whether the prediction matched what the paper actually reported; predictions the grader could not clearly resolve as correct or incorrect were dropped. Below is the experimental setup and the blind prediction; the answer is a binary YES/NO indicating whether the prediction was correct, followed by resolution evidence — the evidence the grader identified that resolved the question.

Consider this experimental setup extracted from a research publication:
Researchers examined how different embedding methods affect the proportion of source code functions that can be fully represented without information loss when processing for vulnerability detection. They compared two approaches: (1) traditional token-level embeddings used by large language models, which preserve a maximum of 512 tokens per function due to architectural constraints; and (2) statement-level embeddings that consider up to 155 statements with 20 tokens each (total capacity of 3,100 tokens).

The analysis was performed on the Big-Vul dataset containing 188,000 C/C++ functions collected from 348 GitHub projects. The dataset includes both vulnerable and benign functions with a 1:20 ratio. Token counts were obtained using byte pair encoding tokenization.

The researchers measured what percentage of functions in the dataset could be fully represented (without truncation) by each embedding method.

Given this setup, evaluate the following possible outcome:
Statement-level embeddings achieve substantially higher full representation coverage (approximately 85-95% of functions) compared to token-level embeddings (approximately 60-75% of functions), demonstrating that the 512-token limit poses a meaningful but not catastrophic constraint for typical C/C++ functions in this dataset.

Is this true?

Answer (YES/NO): NO